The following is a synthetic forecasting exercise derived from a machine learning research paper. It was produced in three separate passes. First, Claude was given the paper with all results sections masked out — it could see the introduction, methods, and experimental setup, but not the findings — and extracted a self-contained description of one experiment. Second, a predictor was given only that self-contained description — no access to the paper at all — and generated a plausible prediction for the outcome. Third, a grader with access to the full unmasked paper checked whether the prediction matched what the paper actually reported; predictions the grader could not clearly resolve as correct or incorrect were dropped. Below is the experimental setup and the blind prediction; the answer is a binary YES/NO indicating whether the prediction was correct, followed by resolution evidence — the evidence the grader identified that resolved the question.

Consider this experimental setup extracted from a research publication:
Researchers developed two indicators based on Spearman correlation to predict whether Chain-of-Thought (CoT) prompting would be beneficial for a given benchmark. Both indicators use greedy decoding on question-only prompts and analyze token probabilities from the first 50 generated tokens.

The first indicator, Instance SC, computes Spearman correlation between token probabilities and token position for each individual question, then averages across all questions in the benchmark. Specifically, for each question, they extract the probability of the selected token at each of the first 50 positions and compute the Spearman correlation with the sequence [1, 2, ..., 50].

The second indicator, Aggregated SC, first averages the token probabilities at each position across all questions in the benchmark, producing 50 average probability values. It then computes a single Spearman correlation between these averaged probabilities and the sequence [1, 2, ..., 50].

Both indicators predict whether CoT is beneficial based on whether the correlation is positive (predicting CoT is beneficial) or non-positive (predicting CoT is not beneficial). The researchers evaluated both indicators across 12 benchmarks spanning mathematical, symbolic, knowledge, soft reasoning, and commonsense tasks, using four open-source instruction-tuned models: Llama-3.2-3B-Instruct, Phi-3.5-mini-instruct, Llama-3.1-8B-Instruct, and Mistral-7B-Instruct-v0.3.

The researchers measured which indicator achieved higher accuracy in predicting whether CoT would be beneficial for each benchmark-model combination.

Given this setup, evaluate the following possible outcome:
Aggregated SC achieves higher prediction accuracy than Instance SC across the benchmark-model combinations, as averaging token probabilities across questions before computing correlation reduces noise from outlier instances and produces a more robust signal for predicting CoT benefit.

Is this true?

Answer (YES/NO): YES